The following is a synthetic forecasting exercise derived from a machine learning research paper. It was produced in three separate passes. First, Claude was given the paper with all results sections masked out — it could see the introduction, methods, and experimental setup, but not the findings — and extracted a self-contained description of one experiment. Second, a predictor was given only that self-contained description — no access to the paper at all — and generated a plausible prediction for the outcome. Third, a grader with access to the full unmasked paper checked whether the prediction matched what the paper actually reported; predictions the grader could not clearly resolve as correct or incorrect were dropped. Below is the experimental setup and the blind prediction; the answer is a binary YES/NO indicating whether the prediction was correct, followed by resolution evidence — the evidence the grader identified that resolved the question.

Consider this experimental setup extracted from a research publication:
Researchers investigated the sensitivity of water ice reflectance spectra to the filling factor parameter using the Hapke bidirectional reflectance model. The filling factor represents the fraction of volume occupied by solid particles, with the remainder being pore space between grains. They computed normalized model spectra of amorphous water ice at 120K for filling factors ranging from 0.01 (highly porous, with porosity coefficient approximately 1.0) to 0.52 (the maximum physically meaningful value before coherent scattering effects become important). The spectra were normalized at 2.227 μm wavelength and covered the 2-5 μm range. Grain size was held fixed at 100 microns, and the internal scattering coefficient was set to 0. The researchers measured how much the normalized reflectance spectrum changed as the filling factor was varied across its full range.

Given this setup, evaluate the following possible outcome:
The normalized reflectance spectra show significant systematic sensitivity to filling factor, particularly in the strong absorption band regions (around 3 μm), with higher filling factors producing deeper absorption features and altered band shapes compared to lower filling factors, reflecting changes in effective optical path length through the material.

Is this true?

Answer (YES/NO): NO